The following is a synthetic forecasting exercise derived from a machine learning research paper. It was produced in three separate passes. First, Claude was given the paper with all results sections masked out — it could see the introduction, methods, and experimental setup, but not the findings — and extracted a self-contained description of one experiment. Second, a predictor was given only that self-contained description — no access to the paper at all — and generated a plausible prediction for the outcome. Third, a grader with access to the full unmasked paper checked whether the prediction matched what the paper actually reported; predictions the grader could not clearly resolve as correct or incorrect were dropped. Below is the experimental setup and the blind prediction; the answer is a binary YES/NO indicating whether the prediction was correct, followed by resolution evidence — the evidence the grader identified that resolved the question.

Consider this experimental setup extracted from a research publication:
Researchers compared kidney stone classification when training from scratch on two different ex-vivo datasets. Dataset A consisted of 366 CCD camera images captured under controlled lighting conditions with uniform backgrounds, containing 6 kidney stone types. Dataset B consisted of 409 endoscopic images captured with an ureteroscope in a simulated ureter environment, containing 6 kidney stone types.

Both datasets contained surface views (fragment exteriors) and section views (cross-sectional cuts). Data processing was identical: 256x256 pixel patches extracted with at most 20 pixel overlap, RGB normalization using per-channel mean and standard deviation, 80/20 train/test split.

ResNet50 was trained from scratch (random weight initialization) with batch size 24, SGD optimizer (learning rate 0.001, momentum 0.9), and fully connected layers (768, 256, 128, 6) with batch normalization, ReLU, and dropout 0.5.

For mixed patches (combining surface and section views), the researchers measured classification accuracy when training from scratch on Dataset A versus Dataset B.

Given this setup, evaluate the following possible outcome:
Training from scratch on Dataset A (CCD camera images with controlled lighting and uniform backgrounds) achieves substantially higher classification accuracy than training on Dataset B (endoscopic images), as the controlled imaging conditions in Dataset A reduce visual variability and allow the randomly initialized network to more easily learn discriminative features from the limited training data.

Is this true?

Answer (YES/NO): NO